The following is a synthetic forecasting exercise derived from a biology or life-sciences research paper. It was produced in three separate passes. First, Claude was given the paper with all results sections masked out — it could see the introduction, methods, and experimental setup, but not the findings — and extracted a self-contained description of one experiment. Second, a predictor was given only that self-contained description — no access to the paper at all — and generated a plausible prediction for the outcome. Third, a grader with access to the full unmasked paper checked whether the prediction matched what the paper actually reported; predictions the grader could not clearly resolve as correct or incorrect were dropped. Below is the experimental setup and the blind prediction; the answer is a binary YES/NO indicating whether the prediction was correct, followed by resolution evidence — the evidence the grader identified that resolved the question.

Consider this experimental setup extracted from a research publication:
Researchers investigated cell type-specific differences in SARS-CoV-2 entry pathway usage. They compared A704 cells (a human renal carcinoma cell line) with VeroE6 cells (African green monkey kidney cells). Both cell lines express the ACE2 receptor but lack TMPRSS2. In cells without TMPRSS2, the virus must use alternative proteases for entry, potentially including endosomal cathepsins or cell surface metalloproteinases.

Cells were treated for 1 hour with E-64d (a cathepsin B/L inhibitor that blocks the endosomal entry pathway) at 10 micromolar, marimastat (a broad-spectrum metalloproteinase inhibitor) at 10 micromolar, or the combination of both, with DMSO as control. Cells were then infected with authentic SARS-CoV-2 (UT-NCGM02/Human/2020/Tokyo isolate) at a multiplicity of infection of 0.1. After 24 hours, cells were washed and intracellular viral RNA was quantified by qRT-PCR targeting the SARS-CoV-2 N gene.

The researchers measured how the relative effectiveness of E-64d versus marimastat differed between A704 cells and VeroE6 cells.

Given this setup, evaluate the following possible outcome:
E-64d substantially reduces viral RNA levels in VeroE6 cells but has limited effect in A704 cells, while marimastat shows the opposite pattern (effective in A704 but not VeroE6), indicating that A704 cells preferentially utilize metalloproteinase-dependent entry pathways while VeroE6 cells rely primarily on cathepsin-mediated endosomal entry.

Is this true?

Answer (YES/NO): NO